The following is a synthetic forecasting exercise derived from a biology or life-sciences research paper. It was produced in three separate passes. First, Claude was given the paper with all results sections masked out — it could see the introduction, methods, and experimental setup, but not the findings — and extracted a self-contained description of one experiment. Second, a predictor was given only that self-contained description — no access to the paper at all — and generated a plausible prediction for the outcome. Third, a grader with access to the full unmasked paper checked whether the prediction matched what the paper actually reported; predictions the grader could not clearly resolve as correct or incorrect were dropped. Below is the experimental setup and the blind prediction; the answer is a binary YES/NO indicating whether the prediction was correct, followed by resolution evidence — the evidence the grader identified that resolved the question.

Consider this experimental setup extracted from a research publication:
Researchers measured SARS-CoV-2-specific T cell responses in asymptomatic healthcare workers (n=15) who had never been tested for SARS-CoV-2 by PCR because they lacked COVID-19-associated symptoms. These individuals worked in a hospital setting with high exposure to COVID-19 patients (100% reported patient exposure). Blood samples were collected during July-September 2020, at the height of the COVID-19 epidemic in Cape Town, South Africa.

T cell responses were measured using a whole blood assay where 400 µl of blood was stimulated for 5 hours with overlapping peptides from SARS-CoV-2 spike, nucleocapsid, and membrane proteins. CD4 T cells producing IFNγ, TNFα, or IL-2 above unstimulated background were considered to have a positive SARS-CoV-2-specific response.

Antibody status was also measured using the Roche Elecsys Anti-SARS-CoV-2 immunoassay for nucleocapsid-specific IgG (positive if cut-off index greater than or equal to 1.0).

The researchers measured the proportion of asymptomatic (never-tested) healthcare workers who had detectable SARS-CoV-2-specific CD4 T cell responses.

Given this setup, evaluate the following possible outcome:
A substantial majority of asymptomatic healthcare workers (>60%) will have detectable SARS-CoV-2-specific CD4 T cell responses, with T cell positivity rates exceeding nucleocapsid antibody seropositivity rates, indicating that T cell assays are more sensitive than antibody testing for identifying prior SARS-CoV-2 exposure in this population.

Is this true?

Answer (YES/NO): NO